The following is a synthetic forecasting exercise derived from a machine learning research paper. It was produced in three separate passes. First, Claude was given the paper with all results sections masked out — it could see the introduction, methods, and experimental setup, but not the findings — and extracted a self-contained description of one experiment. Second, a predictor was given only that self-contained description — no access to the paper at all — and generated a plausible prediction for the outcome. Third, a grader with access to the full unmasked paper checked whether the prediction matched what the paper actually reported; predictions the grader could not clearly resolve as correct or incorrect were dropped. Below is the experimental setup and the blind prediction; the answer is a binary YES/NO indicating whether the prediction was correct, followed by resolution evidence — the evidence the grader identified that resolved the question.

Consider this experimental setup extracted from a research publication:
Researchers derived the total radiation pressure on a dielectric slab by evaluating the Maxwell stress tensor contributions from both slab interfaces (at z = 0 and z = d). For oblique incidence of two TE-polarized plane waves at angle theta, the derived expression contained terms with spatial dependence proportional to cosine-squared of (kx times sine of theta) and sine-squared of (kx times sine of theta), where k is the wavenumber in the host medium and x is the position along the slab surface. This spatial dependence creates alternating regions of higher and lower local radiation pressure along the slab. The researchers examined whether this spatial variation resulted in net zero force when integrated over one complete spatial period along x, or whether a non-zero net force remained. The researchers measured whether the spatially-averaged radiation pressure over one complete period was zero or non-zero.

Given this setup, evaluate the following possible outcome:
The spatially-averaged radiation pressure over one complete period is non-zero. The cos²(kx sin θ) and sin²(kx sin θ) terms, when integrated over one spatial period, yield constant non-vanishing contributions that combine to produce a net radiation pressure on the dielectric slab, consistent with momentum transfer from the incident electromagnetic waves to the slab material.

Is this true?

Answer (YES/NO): YES